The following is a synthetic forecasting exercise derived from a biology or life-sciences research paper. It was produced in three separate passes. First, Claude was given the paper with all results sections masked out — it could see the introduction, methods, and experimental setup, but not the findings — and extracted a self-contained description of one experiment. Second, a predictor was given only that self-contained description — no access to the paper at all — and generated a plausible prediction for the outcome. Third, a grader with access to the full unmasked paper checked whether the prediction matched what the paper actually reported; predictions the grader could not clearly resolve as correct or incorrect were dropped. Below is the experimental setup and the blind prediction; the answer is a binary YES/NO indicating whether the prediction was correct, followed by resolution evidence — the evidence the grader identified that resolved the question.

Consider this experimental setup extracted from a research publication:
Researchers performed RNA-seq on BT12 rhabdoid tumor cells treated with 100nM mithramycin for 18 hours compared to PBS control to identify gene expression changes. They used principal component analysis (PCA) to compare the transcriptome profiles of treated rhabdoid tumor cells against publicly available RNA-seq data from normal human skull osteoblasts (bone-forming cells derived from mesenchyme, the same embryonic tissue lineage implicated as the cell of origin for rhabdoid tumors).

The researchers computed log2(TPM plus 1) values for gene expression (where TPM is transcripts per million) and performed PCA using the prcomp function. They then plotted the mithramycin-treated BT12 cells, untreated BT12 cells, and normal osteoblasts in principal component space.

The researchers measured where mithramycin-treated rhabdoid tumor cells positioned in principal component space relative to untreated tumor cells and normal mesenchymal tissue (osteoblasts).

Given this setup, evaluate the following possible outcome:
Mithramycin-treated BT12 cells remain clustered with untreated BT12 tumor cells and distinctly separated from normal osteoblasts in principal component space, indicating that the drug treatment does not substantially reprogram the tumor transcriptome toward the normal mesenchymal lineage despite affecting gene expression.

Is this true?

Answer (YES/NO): NO